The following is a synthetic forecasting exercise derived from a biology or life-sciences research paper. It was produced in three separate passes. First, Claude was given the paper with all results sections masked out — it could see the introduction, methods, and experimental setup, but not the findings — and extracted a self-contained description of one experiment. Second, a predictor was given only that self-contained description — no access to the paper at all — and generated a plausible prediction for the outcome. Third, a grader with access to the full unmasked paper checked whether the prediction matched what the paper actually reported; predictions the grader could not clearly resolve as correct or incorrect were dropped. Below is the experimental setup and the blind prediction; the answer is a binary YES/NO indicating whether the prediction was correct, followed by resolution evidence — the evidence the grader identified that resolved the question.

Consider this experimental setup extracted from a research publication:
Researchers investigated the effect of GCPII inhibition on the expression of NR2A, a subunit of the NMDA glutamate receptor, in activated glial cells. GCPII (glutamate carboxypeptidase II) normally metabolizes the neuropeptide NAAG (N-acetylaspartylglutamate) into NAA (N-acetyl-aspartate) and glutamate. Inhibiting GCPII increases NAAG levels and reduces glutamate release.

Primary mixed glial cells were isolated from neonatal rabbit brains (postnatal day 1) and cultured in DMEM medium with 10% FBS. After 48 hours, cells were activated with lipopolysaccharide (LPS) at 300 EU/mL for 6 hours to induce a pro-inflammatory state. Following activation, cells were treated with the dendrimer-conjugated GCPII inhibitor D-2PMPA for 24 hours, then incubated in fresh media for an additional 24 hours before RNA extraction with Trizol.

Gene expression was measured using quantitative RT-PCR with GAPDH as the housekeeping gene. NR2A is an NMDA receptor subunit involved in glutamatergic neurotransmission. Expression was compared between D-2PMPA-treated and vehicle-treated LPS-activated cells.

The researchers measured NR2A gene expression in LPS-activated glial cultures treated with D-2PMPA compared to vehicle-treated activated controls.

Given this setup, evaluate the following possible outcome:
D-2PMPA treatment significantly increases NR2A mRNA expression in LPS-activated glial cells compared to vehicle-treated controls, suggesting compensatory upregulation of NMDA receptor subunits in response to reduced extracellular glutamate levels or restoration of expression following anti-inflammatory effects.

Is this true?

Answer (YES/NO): NO